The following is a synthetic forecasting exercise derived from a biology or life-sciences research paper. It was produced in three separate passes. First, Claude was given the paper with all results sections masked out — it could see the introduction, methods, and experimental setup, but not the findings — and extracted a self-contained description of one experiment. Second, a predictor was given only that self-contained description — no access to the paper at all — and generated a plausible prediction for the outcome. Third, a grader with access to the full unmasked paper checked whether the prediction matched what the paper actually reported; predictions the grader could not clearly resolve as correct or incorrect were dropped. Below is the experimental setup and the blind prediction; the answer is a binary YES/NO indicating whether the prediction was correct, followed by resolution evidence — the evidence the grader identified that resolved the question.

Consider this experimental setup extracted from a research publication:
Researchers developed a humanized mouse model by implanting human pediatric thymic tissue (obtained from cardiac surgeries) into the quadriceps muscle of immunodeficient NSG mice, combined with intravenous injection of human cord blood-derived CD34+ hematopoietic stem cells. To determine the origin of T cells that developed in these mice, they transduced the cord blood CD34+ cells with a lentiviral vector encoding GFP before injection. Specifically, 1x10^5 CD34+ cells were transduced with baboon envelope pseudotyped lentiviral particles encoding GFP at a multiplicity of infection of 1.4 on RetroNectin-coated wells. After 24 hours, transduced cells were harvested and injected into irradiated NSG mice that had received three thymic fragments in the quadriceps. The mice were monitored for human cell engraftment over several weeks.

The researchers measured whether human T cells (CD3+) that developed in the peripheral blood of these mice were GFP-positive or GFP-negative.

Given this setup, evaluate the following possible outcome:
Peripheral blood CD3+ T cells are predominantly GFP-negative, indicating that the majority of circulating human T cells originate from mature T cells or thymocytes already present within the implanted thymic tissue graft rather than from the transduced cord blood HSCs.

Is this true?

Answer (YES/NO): NO